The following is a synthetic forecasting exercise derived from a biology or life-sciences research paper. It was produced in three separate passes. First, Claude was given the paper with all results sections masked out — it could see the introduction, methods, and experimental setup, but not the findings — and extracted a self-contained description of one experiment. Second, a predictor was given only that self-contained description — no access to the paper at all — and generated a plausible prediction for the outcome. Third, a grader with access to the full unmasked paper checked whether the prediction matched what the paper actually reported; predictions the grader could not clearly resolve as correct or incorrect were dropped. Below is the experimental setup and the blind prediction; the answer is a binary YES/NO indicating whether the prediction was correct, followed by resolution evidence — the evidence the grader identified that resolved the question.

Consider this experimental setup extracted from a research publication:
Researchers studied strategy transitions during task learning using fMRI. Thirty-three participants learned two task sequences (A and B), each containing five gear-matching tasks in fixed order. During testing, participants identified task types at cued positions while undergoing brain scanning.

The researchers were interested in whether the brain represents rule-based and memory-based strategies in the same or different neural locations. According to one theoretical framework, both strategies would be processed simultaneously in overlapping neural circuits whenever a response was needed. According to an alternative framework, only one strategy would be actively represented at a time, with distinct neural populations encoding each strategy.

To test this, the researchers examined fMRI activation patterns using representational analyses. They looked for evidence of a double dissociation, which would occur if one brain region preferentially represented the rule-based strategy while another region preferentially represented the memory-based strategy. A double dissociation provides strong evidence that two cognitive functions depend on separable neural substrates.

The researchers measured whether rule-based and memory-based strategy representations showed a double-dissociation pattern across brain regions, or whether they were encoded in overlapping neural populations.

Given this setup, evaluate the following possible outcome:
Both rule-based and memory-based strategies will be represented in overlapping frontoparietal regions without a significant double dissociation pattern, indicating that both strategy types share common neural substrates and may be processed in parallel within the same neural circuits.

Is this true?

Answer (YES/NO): NO